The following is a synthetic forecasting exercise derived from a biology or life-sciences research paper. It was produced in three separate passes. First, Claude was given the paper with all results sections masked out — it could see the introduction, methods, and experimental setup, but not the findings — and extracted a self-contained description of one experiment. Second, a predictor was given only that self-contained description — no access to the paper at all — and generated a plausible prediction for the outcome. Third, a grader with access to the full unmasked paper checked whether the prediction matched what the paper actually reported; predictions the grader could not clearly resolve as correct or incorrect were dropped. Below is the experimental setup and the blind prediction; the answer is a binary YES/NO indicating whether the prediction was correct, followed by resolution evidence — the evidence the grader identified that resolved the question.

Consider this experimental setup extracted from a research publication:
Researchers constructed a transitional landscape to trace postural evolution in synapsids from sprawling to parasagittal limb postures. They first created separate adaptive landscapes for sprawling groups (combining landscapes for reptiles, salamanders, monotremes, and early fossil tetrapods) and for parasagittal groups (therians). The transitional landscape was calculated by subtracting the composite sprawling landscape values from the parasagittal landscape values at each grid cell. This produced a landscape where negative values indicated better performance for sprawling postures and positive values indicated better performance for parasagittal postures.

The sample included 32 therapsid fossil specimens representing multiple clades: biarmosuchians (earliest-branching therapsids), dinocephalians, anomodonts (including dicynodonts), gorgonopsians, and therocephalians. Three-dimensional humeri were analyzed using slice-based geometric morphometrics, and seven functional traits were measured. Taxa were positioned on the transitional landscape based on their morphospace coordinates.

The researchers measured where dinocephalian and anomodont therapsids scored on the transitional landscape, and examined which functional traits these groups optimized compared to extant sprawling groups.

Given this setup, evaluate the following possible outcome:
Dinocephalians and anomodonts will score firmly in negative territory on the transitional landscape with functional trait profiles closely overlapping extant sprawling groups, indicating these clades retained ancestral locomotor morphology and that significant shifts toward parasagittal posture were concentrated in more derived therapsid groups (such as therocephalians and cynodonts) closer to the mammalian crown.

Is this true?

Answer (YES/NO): NO